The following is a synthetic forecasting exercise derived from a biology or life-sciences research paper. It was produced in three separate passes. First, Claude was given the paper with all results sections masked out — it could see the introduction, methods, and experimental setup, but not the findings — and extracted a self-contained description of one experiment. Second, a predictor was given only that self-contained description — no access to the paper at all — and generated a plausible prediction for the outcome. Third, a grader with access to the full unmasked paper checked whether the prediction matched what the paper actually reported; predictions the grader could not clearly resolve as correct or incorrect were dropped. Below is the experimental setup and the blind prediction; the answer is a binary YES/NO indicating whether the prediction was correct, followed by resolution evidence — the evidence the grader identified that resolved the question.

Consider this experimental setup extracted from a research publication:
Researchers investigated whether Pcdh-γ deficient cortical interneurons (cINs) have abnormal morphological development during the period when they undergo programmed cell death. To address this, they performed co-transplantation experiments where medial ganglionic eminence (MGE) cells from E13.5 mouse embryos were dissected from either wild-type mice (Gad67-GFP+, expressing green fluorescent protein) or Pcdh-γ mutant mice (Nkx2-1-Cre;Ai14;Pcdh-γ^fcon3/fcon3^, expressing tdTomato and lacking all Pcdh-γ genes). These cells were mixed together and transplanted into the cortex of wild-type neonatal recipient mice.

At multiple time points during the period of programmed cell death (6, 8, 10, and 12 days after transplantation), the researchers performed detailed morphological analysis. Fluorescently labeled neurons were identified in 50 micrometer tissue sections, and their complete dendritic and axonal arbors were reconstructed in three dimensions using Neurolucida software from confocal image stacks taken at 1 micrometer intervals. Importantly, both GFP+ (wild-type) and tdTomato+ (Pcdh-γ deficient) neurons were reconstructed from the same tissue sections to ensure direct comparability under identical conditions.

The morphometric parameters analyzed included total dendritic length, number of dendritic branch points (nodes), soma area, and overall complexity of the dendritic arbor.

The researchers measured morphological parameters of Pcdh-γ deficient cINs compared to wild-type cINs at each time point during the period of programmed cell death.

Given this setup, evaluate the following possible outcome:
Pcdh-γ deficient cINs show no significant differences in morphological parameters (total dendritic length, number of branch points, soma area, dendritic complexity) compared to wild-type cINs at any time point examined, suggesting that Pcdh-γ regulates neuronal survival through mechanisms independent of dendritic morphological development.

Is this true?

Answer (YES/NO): YES